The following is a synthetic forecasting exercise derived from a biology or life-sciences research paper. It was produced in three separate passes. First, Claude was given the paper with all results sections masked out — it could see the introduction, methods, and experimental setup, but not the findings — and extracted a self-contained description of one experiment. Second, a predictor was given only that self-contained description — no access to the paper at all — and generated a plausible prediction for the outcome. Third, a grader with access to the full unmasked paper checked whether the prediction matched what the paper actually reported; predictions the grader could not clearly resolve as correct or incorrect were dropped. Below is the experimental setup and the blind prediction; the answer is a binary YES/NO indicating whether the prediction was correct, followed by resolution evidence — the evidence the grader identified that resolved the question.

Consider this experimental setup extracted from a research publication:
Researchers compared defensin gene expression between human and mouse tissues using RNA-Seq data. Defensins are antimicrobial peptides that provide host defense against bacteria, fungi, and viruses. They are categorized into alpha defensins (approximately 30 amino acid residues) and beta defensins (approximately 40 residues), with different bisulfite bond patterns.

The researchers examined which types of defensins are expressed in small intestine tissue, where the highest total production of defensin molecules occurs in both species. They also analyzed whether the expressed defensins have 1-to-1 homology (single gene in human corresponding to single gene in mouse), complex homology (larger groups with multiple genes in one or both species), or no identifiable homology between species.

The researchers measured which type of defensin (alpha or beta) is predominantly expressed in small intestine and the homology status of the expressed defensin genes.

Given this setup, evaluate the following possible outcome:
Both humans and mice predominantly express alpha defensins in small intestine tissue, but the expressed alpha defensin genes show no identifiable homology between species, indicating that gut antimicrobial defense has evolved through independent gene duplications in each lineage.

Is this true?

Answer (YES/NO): NO